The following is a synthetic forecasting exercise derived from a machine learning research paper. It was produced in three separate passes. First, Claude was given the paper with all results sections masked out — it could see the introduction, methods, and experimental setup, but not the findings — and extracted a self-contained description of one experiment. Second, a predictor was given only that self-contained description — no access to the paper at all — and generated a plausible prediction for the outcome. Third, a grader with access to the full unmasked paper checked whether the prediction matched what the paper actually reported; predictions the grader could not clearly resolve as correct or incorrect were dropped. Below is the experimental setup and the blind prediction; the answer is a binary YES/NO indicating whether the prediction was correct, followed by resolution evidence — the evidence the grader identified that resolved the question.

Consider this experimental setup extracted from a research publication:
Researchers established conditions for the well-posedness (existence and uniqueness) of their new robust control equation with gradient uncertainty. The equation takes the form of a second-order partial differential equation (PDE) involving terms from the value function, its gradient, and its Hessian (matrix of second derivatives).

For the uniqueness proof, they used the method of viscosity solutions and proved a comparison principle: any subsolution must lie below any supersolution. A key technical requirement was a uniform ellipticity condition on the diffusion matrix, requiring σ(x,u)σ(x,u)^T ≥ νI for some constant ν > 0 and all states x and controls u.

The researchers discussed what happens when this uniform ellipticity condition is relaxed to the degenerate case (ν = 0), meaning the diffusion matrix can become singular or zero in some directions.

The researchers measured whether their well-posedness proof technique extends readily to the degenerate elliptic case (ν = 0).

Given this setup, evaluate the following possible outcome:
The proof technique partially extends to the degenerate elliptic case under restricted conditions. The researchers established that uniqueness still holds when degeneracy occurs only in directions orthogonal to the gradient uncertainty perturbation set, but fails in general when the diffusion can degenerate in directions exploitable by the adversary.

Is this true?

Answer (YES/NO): NO